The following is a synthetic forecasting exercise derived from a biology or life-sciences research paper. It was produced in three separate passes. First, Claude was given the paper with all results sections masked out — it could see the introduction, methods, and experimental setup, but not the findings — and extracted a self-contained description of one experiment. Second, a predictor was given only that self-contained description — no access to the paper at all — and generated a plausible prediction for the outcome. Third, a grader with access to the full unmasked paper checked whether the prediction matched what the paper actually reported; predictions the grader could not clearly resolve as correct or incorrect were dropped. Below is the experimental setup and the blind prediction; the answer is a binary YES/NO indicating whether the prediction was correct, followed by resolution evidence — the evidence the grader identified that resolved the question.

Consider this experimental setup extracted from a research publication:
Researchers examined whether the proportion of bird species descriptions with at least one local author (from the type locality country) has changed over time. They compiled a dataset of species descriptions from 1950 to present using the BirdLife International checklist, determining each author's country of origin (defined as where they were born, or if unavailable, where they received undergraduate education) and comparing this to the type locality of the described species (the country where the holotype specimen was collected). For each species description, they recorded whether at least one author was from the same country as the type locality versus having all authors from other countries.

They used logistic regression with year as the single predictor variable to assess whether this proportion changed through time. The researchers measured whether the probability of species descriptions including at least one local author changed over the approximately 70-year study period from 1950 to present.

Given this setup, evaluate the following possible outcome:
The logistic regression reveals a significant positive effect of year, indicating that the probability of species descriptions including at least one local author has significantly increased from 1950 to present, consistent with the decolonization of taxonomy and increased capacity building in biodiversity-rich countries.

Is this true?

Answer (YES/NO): YES